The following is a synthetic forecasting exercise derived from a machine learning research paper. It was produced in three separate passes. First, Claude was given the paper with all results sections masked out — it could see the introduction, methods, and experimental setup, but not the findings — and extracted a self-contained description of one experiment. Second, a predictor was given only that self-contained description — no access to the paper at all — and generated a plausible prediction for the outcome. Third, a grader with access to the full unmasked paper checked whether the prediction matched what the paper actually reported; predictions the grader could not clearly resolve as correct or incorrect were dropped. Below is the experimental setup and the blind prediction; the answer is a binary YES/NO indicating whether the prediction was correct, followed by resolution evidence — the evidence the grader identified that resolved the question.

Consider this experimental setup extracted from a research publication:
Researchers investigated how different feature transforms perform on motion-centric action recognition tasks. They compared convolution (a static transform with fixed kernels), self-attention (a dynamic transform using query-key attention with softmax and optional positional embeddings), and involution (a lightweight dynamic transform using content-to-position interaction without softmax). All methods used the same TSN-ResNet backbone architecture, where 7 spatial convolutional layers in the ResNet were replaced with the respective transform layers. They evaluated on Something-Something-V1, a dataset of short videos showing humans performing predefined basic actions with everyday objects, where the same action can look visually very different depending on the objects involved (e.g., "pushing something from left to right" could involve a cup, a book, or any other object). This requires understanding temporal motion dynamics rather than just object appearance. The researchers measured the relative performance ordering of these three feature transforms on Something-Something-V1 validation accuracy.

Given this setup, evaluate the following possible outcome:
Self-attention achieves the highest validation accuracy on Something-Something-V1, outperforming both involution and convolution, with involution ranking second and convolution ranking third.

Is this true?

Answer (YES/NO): NO